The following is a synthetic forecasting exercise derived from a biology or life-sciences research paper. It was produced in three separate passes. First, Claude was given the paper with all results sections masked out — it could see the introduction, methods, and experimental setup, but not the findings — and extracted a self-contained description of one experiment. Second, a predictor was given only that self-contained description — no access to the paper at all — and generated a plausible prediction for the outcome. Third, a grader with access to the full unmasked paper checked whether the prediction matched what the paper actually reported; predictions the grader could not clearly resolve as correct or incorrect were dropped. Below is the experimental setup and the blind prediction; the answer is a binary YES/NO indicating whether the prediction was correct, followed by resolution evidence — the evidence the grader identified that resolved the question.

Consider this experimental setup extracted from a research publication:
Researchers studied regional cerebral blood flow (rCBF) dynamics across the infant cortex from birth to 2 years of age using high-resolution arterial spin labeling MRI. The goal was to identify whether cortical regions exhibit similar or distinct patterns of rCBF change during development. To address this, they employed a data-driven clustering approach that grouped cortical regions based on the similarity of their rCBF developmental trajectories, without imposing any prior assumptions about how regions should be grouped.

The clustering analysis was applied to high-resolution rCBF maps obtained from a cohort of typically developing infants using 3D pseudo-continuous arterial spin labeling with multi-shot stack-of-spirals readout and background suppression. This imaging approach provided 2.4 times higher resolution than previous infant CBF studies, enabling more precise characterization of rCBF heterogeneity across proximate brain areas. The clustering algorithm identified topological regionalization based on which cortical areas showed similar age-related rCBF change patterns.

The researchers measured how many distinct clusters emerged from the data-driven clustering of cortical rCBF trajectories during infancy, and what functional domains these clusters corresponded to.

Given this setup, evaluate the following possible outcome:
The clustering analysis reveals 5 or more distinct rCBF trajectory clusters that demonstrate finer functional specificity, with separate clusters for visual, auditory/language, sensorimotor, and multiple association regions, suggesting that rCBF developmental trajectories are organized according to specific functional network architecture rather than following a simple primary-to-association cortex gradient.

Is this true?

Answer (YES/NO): NO